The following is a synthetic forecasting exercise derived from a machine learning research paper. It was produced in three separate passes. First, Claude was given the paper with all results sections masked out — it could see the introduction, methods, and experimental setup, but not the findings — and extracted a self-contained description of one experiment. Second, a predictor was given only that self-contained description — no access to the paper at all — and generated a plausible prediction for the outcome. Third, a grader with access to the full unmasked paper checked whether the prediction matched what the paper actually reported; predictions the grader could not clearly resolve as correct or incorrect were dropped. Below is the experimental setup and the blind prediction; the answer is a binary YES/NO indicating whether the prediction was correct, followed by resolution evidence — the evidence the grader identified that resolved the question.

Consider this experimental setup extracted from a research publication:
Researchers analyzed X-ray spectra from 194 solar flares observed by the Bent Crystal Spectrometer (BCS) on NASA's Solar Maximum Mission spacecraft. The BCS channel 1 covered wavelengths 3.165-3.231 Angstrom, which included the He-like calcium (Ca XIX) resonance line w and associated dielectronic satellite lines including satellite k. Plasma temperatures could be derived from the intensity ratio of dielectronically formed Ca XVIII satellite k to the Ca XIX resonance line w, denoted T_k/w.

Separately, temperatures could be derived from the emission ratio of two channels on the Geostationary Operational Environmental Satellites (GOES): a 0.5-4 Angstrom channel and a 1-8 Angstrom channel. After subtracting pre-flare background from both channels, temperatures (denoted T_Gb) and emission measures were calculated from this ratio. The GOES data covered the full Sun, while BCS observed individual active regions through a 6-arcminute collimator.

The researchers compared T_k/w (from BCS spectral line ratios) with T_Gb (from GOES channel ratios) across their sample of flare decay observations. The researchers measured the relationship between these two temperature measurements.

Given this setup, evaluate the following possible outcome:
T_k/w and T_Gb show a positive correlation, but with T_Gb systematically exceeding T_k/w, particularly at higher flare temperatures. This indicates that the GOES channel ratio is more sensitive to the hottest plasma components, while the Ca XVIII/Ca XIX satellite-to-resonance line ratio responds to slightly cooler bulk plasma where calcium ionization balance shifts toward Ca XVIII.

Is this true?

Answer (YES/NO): NO